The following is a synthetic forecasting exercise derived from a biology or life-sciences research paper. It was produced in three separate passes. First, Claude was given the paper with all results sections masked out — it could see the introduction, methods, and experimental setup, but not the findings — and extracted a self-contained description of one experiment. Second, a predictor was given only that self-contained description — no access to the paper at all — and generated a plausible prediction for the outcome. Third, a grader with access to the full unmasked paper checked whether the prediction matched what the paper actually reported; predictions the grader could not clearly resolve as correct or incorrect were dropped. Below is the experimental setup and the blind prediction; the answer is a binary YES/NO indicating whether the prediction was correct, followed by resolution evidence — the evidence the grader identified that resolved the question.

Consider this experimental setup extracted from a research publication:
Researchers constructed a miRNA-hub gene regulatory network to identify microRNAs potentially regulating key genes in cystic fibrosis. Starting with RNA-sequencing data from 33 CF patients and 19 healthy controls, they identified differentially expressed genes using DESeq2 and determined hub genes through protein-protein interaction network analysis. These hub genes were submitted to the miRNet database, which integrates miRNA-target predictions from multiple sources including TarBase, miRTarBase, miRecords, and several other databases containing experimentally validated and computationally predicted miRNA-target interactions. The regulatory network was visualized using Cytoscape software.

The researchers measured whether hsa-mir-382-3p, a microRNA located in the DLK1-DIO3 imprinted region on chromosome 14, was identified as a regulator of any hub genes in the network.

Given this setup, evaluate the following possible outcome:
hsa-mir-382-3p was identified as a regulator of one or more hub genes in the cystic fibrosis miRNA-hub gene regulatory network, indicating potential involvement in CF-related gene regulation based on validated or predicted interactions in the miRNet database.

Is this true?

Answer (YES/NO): YES